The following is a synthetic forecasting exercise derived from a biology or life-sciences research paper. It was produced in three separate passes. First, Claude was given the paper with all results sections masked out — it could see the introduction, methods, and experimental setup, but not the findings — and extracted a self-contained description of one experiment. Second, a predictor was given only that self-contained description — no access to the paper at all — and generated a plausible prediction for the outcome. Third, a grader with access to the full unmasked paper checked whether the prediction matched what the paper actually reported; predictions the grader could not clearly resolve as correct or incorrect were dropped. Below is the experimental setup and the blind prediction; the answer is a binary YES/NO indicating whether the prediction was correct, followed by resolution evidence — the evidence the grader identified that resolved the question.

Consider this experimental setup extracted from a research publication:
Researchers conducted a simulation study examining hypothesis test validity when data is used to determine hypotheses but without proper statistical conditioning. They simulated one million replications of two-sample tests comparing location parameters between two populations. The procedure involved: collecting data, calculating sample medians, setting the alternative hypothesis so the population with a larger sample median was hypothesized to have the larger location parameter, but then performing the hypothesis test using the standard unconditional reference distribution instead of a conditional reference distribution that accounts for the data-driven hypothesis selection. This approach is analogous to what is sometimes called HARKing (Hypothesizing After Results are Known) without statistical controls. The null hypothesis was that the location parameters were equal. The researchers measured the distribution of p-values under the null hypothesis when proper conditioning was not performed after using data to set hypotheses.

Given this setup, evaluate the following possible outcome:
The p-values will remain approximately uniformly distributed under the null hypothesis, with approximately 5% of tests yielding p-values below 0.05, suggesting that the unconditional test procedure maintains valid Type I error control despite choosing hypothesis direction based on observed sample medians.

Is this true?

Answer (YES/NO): NO